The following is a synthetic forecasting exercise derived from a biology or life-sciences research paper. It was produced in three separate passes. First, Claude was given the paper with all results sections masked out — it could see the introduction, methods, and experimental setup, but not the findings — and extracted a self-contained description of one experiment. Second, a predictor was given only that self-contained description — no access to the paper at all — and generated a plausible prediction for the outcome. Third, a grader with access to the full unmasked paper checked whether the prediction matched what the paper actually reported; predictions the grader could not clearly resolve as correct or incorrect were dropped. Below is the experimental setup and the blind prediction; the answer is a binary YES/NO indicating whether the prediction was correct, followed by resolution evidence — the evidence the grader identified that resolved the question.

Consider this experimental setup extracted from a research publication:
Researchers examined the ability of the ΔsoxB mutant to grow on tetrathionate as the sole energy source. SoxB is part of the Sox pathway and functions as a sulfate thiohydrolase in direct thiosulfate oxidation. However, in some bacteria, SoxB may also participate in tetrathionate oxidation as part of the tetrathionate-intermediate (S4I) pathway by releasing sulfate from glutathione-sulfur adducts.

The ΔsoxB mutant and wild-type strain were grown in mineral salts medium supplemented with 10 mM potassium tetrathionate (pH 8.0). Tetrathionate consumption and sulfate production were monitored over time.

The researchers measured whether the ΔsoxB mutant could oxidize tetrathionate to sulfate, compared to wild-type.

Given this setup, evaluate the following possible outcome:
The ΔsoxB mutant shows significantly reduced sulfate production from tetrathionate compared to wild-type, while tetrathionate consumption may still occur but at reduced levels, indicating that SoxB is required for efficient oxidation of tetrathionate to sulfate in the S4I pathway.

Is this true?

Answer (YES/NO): NO